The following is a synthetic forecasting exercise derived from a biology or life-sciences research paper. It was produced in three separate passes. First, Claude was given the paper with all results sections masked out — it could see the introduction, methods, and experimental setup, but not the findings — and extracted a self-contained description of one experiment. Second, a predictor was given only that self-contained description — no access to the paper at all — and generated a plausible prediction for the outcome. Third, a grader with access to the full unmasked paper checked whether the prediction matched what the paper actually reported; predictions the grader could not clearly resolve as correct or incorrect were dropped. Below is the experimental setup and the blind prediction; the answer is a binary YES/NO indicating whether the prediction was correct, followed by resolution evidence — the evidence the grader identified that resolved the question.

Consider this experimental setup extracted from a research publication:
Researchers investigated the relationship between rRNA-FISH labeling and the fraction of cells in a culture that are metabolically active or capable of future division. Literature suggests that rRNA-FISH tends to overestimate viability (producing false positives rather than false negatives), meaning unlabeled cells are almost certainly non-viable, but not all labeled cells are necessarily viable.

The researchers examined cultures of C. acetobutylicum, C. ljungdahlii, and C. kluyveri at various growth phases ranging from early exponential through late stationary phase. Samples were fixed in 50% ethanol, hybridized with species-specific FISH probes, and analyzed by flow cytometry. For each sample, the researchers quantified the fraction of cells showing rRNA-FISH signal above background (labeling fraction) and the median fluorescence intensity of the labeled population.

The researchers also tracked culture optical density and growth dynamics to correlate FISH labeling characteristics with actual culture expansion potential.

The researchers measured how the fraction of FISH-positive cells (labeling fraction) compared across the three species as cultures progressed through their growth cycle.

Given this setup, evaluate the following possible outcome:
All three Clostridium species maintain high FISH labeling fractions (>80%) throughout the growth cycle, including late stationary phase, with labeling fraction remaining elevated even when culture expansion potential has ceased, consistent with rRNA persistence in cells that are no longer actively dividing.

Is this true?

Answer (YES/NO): NO